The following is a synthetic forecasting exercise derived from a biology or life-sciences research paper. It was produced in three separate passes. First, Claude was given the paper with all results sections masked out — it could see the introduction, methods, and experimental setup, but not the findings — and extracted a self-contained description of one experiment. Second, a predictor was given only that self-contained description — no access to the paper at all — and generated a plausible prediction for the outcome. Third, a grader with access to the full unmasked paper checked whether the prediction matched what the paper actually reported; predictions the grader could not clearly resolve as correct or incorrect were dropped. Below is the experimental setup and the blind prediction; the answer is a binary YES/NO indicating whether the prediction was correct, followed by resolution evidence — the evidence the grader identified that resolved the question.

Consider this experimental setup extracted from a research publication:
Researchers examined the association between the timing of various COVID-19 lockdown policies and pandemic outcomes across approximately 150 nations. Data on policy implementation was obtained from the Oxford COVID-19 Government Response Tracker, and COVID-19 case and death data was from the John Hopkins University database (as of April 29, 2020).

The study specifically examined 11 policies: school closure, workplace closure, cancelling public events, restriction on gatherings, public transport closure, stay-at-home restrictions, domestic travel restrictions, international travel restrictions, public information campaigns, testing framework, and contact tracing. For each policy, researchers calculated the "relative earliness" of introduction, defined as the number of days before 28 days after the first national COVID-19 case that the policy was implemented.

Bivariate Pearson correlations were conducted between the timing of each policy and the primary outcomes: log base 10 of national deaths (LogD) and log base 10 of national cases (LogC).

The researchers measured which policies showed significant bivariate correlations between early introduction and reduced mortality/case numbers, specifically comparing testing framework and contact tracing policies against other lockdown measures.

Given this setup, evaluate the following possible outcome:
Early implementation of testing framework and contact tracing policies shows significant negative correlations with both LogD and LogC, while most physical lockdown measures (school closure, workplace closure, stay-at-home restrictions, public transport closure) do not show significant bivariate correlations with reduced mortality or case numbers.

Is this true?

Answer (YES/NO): NO